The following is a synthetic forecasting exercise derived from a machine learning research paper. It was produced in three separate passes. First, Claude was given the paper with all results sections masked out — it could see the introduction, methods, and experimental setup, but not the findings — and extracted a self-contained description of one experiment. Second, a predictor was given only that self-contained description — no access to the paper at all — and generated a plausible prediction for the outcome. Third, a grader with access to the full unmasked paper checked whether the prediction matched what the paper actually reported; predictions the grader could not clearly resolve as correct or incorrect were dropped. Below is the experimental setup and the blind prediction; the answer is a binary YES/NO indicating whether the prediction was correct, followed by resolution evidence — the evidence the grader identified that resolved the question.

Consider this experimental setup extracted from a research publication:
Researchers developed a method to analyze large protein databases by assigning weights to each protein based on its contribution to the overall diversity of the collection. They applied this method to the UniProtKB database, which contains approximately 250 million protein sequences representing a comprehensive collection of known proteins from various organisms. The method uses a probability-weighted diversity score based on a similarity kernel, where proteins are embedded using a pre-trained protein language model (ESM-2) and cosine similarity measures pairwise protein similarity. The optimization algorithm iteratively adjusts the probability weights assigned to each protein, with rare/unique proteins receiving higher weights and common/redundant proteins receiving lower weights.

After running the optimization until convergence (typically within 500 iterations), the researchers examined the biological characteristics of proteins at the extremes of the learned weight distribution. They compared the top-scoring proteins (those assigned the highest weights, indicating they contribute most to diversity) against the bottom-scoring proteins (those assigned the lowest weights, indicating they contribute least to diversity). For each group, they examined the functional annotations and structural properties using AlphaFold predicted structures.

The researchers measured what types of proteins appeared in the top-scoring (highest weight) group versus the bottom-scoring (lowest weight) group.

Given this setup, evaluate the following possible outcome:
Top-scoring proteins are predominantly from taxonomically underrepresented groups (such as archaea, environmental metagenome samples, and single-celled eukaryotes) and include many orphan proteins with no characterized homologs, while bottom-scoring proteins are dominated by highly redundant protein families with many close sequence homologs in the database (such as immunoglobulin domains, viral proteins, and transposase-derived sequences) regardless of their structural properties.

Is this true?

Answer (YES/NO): NO